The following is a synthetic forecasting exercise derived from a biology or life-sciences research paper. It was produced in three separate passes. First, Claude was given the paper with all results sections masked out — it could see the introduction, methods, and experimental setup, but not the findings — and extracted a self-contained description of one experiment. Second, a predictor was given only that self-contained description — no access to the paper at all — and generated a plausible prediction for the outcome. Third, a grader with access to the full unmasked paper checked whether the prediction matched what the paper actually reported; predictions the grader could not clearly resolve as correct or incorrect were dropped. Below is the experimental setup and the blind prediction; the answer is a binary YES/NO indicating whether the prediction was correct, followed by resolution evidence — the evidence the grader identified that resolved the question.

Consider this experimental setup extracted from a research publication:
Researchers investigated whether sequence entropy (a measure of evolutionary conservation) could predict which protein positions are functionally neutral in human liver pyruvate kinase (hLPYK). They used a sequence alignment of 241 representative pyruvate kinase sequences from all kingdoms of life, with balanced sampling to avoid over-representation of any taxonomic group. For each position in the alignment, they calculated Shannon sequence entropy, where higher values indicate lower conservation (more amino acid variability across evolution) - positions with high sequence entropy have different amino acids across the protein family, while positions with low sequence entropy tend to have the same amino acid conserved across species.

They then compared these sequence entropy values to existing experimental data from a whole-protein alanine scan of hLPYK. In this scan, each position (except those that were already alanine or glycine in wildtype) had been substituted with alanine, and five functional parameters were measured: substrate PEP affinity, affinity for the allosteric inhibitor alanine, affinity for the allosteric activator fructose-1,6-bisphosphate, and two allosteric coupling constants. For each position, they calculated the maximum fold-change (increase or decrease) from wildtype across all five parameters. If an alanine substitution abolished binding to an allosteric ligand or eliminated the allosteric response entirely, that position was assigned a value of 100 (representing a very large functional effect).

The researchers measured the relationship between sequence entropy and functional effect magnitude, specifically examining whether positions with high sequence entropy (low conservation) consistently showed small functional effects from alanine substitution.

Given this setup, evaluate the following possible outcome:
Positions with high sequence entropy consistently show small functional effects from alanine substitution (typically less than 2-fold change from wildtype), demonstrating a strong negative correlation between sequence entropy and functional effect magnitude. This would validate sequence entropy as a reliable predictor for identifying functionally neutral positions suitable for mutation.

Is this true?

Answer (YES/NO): NO